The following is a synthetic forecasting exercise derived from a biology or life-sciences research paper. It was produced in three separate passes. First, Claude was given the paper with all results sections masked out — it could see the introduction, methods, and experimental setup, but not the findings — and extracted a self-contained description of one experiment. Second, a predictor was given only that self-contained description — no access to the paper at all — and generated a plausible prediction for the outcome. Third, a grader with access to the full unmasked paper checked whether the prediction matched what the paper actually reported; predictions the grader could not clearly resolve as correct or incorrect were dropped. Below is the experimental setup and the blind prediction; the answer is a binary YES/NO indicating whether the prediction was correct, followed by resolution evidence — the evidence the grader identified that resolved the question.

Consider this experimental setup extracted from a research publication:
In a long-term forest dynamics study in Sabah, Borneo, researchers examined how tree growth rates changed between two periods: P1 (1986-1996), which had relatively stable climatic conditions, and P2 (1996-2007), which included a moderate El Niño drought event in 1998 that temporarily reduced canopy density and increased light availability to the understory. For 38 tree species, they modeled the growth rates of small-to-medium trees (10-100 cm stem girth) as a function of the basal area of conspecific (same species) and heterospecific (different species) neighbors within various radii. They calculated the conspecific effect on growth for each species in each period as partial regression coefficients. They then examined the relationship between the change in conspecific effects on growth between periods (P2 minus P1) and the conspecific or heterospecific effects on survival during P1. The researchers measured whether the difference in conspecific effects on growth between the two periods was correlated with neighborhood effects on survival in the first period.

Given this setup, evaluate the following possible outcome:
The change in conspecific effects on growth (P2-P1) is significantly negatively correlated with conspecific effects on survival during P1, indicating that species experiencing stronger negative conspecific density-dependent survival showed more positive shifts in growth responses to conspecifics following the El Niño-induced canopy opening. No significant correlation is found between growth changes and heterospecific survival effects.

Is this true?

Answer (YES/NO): NO